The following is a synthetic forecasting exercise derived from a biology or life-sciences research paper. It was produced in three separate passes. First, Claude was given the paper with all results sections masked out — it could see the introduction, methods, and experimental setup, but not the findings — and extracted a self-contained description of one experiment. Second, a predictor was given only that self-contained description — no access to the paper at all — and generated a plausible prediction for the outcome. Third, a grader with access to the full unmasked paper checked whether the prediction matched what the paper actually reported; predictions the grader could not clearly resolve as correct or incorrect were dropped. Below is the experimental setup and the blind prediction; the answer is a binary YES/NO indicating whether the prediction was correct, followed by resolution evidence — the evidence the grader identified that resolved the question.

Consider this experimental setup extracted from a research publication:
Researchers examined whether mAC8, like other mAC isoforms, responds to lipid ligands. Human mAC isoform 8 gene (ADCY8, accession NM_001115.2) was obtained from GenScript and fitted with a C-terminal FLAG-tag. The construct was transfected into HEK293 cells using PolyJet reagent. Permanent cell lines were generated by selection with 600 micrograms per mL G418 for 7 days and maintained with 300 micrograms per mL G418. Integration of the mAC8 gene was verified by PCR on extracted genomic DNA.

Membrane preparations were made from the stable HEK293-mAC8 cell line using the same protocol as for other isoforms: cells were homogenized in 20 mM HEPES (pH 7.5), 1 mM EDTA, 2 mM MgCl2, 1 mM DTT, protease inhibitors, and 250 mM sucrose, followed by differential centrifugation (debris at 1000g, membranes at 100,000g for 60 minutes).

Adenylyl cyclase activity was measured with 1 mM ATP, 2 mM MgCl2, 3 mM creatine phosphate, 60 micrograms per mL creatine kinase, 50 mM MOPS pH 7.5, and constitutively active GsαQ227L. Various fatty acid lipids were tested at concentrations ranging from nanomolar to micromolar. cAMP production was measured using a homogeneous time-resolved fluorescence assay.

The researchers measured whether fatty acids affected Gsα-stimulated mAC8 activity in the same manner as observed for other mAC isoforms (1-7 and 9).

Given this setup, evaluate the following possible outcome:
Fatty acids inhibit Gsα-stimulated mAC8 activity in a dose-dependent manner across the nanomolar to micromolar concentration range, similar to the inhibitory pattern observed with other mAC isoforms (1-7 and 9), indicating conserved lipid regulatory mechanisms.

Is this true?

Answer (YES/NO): NO